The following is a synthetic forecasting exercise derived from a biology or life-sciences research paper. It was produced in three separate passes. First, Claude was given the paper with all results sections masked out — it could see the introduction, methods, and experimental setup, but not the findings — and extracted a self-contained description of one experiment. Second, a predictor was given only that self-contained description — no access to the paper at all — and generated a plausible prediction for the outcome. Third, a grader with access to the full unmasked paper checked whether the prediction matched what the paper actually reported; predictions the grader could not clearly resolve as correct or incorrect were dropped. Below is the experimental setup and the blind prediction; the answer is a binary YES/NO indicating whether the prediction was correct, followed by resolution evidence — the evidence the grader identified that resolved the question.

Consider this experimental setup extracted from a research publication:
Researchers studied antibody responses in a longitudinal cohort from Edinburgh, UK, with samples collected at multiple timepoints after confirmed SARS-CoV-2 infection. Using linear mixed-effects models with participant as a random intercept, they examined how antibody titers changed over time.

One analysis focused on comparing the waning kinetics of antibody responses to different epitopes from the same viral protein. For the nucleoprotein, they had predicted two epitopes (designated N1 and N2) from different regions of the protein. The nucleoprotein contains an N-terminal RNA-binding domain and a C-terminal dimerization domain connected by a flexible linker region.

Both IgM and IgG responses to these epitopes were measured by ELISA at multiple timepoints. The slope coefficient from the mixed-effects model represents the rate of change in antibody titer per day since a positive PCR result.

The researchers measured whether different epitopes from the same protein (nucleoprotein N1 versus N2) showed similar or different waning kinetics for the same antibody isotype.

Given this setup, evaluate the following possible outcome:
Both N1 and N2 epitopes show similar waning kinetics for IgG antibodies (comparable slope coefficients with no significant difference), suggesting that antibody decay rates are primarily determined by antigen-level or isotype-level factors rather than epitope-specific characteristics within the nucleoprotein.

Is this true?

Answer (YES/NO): NO